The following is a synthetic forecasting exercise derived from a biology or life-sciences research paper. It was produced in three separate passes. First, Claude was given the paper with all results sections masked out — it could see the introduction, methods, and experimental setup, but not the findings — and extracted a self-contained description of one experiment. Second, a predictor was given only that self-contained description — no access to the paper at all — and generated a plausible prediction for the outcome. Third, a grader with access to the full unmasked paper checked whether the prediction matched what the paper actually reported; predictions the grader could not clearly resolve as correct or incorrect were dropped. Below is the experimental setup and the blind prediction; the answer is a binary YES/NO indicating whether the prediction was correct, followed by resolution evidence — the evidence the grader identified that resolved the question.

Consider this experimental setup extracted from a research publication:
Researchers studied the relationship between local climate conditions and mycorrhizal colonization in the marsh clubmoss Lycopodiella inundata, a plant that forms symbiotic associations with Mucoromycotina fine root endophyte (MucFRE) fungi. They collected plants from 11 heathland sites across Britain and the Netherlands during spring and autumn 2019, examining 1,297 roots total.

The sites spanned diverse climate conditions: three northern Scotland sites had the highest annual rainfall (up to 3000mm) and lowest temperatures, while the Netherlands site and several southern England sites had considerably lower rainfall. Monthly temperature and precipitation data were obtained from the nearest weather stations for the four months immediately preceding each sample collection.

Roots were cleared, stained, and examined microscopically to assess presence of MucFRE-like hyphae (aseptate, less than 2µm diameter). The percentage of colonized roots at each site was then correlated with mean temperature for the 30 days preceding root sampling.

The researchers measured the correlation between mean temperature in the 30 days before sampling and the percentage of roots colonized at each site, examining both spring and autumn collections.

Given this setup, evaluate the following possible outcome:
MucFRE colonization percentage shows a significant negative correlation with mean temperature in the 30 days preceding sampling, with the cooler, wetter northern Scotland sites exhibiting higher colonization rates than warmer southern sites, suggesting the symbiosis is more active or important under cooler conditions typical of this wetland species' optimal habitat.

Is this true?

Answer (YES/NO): YES